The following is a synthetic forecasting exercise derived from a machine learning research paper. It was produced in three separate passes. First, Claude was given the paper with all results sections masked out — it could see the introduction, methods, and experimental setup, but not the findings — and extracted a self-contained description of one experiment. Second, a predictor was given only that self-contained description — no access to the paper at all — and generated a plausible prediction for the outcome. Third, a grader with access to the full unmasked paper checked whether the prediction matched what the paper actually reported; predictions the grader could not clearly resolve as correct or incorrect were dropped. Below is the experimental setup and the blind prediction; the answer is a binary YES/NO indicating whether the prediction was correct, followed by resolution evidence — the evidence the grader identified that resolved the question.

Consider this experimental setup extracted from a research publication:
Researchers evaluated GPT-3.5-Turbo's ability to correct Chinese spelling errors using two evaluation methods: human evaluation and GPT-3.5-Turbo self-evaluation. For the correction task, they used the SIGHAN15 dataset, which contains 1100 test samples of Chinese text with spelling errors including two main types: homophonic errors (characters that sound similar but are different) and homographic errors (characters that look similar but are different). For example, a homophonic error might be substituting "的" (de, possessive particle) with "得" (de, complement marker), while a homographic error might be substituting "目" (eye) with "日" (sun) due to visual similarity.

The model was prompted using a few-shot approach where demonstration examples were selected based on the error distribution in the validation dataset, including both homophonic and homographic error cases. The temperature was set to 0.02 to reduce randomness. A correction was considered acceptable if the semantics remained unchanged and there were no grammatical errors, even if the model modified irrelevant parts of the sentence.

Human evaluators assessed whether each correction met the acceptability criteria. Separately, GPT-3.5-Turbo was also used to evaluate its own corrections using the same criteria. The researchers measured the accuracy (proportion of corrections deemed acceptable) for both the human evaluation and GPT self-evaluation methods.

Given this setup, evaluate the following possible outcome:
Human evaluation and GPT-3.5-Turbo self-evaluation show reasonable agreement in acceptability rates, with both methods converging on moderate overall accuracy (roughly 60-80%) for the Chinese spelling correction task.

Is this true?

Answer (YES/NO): NO